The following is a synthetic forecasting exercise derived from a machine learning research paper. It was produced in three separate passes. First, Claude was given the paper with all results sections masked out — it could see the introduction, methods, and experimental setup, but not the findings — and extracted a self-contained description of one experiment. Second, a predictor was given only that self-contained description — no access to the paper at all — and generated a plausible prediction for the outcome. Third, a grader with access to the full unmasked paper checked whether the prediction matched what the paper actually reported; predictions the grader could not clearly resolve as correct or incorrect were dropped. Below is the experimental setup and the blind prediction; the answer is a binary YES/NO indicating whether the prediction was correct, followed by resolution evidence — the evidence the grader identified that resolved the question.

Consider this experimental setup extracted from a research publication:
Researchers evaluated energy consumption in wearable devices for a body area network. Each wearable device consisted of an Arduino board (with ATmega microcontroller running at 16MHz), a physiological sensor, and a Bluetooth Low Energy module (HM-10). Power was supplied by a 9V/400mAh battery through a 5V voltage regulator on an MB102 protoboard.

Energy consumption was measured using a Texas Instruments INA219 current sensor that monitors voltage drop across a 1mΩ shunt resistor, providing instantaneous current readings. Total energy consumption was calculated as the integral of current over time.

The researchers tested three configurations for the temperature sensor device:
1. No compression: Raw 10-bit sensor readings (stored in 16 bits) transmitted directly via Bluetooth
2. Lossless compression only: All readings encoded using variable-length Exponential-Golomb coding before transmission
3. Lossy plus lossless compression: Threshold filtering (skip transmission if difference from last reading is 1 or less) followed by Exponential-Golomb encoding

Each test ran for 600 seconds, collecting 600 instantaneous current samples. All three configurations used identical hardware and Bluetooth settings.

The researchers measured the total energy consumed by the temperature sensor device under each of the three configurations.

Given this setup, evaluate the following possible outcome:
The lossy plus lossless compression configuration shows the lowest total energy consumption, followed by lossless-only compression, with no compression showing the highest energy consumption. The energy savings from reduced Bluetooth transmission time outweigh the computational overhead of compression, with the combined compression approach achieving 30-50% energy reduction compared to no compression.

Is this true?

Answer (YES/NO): NO